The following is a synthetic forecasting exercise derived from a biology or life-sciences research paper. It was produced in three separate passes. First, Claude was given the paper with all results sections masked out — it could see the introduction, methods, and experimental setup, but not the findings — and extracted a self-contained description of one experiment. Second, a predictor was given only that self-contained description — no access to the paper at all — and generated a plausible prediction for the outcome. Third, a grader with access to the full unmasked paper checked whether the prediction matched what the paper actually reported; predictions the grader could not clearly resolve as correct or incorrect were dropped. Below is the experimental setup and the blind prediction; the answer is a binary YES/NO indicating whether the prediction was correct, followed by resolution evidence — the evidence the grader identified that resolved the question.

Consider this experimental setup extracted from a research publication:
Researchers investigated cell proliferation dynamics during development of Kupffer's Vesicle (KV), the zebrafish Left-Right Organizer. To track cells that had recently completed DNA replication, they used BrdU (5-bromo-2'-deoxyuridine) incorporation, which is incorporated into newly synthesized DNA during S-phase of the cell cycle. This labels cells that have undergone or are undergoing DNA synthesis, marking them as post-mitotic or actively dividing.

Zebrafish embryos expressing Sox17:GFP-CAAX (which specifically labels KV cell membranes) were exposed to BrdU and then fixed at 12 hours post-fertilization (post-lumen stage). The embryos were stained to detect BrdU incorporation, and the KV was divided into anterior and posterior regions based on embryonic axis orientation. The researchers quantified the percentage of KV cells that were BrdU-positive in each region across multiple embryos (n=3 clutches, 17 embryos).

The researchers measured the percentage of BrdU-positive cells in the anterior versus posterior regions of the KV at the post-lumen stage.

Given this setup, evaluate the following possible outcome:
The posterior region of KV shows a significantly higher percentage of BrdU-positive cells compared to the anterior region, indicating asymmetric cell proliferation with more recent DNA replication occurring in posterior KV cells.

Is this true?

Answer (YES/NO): YES